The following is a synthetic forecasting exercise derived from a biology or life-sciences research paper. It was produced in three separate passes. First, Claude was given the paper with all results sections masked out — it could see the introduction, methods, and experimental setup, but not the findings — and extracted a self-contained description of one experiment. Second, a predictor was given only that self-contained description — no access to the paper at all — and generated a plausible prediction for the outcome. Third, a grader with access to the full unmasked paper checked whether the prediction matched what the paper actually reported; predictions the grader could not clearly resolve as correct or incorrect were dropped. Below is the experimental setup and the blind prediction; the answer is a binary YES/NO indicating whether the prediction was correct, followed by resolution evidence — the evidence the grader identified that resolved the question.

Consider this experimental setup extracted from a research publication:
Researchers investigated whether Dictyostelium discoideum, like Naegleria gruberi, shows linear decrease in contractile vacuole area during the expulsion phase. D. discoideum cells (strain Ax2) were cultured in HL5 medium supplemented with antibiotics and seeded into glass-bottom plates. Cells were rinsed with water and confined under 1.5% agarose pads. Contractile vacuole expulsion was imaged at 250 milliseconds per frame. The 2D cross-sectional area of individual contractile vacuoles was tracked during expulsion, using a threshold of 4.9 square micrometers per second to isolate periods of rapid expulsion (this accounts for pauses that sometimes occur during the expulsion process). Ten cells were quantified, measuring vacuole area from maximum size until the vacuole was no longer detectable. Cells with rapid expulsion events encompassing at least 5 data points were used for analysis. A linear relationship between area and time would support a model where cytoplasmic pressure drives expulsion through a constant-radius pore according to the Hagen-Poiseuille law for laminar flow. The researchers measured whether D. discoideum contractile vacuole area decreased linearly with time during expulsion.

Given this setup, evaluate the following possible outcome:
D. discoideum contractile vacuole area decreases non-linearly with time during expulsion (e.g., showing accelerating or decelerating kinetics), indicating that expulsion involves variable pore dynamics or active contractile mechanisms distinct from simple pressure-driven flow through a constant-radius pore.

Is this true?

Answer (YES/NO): NO